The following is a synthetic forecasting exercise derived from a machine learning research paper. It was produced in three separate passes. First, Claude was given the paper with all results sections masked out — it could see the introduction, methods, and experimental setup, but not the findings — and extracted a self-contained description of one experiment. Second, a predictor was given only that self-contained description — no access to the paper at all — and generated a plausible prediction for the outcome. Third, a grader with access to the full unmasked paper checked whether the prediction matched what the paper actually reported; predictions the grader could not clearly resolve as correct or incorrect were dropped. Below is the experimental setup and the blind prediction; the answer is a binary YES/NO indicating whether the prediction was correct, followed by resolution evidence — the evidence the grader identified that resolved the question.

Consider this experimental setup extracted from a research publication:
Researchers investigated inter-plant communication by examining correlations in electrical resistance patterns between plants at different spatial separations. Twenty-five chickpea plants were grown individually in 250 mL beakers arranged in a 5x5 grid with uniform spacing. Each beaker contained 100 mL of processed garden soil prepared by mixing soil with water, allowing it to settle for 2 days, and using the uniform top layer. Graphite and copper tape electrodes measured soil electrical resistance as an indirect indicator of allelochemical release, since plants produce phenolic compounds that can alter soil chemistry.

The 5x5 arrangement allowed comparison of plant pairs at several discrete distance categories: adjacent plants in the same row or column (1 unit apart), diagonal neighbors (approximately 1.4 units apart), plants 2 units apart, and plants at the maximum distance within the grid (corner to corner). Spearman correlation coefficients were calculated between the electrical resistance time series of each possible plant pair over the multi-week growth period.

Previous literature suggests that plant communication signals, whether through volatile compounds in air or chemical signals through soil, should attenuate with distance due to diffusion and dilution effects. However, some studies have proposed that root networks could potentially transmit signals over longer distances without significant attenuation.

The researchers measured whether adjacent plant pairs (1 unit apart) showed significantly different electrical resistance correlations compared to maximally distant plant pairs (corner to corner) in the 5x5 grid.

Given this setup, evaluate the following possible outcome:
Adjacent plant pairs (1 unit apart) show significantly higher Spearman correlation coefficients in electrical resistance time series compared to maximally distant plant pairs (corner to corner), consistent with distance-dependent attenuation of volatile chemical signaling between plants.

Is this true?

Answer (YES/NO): YES